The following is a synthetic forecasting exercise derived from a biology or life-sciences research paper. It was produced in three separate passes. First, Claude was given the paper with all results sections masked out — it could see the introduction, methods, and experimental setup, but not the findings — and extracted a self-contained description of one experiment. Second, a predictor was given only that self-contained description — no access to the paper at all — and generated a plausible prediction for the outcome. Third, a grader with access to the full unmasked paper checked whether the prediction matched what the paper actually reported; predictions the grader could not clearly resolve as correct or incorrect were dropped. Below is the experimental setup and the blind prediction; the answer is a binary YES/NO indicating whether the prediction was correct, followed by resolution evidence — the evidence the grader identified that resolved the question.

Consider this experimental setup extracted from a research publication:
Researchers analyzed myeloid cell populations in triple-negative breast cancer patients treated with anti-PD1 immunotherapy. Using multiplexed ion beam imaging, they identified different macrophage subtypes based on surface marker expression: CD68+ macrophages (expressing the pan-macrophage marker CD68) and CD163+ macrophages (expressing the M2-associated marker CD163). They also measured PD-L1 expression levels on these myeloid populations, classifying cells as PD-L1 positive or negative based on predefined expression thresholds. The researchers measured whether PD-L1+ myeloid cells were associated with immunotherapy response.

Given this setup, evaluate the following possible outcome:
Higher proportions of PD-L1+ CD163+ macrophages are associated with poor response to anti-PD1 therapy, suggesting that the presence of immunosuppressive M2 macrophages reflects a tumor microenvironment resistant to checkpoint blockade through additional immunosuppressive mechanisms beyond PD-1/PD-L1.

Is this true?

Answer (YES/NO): NO